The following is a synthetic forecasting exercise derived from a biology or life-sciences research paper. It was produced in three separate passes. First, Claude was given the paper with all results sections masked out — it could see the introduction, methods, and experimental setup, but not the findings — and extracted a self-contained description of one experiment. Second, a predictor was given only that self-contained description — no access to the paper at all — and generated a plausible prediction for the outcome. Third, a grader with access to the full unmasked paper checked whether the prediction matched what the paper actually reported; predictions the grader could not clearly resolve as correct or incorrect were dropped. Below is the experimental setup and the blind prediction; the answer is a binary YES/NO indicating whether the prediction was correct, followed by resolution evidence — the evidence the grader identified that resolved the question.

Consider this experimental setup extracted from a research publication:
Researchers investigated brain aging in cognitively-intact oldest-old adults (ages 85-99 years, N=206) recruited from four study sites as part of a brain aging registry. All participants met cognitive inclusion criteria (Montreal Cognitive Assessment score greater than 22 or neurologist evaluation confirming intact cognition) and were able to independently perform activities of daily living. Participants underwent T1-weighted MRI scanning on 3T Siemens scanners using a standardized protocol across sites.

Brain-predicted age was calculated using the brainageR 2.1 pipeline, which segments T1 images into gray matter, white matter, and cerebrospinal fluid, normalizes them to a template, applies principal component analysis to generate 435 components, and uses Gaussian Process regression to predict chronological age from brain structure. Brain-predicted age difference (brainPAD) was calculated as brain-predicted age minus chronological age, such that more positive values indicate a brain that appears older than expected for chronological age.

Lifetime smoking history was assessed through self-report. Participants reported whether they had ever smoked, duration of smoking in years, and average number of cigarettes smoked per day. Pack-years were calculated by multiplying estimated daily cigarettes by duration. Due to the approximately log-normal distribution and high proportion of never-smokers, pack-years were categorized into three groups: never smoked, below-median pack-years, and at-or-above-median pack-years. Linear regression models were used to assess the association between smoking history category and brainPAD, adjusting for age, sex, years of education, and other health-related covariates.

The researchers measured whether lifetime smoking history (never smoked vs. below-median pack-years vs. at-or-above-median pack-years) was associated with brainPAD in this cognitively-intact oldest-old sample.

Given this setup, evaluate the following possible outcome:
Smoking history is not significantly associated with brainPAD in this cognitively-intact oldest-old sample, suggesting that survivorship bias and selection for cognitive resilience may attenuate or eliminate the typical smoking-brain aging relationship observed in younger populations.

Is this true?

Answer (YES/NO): YES